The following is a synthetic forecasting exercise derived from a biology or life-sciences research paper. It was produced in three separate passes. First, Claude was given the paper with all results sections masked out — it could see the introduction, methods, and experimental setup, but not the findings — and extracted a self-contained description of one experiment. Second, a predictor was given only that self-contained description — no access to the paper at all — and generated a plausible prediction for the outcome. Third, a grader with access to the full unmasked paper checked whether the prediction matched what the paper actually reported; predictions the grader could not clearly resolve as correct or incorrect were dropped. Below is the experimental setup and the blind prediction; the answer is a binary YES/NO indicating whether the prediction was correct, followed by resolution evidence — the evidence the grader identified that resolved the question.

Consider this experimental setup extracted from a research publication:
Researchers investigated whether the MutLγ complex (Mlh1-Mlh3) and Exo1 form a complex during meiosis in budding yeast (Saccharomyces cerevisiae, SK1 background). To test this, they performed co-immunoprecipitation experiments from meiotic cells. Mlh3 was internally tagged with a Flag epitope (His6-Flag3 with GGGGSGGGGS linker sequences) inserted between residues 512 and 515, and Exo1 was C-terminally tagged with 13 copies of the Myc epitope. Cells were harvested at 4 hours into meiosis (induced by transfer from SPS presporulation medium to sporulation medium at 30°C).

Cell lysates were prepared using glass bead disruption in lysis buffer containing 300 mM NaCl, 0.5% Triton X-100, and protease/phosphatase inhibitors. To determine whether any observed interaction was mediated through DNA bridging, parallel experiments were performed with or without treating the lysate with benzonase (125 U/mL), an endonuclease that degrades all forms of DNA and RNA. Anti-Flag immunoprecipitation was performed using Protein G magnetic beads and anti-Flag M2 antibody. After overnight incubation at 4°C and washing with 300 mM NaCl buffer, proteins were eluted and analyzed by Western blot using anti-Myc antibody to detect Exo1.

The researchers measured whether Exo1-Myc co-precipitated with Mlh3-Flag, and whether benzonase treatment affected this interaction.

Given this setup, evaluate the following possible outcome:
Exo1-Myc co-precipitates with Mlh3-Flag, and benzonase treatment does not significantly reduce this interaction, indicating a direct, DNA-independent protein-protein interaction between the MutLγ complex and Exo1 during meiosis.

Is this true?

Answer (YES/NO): YES